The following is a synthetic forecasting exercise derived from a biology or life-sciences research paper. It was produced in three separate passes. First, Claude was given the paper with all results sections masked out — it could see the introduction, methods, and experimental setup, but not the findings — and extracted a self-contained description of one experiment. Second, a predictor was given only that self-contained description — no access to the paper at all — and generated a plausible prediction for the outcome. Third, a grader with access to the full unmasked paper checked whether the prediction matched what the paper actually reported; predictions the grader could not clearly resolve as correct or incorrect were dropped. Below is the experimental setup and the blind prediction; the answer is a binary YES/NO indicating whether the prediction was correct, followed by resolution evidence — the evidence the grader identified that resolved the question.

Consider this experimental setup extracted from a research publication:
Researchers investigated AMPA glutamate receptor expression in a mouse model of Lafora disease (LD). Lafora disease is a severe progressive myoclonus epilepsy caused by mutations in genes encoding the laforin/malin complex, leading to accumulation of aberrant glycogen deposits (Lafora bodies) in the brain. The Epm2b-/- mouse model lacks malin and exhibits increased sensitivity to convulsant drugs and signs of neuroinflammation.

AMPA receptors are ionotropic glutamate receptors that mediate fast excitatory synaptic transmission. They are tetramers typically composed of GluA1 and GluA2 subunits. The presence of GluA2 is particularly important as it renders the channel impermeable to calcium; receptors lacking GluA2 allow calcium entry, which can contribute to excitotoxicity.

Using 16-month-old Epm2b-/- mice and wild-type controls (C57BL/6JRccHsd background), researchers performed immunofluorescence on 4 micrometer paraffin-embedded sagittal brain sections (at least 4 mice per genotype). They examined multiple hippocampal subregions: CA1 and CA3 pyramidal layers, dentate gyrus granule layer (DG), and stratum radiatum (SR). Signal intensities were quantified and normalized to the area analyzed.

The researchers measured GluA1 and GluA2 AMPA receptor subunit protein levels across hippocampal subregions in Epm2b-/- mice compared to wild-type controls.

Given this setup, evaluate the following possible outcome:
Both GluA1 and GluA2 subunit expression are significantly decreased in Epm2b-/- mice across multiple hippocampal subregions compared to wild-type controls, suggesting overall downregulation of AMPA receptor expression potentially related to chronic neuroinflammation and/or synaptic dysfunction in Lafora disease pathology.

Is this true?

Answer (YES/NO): NO